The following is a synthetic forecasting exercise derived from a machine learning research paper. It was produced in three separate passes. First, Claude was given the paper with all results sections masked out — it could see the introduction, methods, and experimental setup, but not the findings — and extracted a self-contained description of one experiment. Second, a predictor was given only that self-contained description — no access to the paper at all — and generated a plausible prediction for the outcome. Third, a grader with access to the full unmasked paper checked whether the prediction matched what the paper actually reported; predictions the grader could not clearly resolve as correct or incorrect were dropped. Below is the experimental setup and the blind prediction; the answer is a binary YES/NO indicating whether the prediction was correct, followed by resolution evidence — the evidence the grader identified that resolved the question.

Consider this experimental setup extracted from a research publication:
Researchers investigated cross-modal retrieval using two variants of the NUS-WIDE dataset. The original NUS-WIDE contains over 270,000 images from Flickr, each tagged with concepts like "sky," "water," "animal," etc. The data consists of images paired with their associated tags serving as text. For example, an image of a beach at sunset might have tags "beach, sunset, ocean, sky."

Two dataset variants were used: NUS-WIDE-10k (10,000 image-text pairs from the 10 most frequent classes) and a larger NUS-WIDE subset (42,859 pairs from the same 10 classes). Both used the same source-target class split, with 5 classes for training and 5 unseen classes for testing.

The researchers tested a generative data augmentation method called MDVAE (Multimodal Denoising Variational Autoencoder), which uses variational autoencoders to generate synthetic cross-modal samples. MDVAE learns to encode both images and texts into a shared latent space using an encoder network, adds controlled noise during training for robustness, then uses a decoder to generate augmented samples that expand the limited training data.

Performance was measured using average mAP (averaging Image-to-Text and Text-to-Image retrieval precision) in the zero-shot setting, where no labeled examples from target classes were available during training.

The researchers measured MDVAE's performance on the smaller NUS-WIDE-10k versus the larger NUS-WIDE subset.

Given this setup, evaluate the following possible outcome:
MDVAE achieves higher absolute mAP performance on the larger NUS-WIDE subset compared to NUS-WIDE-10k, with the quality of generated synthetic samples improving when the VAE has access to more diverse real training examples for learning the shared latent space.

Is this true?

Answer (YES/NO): NO